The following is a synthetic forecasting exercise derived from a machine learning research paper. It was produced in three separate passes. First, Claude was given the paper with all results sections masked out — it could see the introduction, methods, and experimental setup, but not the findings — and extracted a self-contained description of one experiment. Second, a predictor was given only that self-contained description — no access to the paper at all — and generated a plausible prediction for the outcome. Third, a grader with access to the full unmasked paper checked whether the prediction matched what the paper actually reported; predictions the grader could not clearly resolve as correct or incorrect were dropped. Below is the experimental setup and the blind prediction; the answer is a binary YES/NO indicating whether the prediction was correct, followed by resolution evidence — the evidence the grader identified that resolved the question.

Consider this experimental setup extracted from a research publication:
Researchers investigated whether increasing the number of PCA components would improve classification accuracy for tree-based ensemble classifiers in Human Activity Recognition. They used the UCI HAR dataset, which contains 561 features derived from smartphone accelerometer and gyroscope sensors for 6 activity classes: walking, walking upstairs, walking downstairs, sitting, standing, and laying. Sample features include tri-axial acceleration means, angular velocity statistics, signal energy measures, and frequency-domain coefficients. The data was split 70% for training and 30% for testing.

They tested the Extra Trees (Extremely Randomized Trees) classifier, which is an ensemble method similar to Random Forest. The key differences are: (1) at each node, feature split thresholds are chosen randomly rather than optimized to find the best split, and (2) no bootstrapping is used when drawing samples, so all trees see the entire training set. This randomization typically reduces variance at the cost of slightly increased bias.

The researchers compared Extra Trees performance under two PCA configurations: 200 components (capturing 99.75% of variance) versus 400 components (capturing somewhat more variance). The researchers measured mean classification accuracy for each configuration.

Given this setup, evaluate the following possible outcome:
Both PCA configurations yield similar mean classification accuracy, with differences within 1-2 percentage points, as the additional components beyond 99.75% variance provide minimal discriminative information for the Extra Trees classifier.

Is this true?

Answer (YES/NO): NO